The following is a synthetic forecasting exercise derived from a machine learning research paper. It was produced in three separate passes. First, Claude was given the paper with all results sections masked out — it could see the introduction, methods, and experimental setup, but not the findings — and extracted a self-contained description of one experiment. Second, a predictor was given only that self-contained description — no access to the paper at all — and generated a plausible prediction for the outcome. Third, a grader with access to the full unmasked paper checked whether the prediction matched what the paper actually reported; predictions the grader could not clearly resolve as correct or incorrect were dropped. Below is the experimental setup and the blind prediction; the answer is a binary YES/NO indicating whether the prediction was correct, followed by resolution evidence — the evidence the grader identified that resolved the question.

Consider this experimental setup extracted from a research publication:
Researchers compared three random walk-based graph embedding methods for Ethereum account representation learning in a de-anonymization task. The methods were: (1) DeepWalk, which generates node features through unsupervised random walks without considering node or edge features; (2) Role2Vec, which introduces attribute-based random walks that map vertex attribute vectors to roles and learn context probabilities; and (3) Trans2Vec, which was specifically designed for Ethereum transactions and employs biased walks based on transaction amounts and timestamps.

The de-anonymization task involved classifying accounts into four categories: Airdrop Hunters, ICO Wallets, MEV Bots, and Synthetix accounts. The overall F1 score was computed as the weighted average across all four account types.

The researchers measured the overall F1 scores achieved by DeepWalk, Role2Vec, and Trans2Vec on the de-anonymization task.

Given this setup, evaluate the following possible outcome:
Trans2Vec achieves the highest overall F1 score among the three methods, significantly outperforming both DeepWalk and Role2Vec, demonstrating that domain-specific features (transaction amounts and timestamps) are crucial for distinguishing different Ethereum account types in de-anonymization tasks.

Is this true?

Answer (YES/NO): YES